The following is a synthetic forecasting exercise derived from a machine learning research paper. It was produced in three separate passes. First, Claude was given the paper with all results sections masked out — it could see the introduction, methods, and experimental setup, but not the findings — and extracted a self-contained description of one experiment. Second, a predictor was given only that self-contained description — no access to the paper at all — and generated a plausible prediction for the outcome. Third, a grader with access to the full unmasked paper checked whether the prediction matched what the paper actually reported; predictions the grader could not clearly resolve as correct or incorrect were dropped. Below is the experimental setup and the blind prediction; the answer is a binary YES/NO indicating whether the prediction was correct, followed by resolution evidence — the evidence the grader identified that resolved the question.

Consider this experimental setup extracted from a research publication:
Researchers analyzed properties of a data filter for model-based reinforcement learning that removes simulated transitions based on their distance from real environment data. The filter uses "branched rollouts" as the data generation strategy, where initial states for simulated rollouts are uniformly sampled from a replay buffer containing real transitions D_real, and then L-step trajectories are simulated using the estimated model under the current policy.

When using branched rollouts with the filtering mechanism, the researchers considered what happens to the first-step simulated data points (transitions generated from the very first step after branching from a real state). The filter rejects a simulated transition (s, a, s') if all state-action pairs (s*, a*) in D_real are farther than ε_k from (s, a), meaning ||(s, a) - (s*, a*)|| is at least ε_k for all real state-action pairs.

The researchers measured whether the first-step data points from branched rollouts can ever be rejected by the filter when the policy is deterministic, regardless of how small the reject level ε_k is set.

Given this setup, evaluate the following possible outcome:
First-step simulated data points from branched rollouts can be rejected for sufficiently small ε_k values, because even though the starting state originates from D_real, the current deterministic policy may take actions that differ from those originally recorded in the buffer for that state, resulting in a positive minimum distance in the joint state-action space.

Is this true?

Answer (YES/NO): NO